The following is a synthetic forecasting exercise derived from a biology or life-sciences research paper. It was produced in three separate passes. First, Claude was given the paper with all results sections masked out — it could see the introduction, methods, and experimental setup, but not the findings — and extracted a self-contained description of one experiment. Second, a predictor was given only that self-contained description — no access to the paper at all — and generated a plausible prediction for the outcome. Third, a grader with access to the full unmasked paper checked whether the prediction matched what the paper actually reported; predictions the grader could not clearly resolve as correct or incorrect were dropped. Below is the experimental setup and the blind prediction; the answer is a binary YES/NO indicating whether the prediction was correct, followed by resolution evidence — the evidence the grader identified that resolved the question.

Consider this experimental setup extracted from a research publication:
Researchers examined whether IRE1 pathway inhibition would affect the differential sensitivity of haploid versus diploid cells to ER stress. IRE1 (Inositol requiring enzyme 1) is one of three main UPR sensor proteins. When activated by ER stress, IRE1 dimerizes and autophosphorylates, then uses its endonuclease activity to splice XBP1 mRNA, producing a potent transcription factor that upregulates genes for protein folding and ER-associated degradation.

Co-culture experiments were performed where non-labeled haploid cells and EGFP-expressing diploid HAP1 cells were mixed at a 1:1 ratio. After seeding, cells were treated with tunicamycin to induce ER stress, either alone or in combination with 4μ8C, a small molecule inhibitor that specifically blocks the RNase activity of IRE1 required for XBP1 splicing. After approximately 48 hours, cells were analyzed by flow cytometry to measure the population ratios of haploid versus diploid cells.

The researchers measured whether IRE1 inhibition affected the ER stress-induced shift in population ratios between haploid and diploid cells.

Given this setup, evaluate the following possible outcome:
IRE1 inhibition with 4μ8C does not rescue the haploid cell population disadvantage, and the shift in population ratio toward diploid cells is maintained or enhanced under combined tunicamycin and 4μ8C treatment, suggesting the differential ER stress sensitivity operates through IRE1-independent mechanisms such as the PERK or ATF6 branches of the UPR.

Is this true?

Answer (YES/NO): YES